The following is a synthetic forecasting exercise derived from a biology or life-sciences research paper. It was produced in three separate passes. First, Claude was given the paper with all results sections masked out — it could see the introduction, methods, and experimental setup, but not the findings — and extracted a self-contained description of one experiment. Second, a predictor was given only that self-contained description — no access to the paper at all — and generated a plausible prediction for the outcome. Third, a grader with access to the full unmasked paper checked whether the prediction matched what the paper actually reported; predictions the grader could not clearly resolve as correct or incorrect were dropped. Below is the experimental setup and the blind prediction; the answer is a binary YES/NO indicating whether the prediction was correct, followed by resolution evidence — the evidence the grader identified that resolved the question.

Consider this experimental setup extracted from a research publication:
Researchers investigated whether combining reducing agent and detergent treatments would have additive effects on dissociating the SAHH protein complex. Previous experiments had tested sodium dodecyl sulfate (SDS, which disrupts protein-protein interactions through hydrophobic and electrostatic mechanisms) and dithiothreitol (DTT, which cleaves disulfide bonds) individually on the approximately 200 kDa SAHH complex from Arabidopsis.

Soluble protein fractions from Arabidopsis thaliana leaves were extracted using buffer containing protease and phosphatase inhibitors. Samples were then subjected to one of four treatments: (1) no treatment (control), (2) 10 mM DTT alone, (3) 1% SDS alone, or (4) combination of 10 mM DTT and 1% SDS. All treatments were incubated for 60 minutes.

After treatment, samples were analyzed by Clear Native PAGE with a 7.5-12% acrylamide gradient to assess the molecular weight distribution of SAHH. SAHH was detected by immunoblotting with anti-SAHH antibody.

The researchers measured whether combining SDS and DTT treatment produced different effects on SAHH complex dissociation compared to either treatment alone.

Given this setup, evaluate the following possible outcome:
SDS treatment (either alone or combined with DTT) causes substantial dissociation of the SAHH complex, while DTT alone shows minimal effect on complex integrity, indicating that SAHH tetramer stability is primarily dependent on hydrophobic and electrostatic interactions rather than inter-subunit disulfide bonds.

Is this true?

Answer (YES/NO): YES